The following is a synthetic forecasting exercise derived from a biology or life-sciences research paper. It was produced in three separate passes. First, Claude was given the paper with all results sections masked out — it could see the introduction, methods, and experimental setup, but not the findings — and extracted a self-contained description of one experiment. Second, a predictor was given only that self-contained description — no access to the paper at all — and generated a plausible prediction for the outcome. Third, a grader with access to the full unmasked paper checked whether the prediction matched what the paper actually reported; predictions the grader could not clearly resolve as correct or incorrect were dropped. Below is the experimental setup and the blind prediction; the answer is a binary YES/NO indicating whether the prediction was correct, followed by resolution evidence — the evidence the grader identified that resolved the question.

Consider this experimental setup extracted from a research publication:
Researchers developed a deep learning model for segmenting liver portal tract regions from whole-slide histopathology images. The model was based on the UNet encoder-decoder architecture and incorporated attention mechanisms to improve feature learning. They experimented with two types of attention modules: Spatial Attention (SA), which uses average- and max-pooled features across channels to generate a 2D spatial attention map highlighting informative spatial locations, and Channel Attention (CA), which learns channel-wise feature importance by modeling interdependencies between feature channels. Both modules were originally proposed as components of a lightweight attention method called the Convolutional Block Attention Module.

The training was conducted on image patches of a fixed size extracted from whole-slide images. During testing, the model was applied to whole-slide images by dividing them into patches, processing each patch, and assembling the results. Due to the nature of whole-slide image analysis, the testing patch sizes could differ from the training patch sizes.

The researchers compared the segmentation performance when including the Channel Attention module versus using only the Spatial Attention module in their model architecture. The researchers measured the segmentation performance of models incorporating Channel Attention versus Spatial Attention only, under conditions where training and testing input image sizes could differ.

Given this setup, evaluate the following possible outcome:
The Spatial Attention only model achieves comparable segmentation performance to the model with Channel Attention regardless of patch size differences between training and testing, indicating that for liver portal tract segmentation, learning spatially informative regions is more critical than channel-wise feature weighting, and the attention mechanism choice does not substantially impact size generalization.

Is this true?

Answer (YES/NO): NO